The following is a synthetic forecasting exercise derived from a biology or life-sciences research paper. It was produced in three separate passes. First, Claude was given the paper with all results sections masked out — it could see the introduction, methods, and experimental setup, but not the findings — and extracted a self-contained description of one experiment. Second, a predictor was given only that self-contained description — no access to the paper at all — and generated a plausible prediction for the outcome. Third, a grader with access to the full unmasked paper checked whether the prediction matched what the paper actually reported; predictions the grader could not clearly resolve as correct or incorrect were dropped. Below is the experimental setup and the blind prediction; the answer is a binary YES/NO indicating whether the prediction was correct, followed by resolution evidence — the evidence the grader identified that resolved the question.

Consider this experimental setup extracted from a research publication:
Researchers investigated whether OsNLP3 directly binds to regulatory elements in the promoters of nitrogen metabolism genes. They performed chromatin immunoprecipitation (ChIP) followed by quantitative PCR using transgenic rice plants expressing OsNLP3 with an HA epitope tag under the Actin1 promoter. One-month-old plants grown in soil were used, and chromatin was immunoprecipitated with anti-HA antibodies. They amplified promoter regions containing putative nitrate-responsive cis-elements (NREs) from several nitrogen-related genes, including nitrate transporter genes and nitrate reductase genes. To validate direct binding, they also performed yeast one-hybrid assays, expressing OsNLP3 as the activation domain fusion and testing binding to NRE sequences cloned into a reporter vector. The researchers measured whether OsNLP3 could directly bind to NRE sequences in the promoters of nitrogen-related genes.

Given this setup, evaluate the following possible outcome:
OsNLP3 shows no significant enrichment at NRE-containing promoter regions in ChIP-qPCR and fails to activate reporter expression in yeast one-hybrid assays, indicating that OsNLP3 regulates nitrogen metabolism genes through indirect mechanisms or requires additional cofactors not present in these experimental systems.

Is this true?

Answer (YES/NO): NO